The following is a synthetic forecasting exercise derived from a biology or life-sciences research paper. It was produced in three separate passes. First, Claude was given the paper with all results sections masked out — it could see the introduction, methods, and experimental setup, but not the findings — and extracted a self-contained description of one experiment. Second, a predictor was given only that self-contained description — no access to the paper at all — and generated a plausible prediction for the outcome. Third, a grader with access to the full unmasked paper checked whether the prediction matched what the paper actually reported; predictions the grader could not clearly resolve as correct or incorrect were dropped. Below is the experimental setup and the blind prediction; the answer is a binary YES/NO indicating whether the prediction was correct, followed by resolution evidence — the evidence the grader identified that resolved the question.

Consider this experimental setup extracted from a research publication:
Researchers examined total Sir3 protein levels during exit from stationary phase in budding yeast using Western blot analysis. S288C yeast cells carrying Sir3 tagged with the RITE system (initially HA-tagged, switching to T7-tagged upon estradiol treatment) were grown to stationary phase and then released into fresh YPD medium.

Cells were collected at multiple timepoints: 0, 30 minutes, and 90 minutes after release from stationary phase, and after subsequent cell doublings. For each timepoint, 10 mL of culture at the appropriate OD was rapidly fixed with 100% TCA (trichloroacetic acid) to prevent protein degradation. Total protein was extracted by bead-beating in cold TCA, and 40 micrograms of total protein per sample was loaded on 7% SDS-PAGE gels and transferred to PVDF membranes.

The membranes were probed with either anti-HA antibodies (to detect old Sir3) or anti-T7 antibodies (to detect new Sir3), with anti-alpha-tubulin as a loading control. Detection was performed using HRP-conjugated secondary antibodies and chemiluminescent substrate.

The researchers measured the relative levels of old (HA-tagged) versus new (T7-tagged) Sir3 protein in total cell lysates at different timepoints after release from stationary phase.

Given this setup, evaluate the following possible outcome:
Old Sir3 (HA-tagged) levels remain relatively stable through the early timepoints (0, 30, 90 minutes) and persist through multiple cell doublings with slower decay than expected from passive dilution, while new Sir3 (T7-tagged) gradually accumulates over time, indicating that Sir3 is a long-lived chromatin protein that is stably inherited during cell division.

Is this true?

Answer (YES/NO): NO